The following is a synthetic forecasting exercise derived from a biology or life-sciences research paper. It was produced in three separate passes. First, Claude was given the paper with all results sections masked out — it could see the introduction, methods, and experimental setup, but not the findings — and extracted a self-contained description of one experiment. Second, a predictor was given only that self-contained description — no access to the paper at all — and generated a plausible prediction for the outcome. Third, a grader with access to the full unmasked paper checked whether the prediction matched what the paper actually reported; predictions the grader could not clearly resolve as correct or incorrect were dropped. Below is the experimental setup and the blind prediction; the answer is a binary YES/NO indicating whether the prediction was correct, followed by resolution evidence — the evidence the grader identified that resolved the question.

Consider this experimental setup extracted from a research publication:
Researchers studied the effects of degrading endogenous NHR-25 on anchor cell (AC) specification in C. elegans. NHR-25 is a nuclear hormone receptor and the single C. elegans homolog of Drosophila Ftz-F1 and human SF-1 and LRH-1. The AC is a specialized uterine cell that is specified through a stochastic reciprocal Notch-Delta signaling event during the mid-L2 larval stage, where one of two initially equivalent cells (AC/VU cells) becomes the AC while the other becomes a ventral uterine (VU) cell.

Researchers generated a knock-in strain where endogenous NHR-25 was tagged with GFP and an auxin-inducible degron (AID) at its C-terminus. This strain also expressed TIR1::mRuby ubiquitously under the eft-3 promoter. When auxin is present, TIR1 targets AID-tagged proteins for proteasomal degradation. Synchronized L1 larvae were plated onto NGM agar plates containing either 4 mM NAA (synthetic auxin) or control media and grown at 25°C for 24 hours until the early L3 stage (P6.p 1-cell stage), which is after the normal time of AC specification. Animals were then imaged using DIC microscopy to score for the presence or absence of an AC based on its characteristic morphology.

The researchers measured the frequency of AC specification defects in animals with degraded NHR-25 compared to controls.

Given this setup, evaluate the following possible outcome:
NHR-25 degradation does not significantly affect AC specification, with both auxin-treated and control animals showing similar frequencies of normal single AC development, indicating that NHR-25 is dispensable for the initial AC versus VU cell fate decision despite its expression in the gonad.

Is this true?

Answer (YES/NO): NO